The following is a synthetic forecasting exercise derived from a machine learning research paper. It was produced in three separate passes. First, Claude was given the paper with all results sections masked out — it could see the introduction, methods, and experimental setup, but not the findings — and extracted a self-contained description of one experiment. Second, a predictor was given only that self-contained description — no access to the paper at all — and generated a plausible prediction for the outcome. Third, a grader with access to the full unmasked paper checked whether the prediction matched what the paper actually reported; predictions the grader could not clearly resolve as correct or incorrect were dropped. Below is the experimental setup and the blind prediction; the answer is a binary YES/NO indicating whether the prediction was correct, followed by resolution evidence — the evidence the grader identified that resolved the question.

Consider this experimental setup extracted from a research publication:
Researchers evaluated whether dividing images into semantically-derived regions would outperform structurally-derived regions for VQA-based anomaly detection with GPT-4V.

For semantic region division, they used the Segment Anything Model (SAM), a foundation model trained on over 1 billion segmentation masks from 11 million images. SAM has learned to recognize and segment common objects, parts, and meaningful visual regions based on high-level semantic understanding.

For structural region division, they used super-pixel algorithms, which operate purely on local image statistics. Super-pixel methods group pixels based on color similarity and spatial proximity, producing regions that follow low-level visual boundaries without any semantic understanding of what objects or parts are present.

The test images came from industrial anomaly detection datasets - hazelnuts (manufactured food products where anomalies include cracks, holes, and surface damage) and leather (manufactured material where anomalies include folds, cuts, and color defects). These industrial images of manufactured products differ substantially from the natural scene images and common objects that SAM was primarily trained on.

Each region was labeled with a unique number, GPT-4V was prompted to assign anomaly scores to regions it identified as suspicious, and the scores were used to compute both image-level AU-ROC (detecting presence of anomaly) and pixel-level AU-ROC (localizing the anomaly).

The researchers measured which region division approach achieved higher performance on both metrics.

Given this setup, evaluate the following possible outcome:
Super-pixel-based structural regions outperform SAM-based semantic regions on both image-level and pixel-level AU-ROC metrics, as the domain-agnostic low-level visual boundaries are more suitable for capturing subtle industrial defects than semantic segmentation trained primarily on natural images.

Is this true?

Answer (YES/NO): YES